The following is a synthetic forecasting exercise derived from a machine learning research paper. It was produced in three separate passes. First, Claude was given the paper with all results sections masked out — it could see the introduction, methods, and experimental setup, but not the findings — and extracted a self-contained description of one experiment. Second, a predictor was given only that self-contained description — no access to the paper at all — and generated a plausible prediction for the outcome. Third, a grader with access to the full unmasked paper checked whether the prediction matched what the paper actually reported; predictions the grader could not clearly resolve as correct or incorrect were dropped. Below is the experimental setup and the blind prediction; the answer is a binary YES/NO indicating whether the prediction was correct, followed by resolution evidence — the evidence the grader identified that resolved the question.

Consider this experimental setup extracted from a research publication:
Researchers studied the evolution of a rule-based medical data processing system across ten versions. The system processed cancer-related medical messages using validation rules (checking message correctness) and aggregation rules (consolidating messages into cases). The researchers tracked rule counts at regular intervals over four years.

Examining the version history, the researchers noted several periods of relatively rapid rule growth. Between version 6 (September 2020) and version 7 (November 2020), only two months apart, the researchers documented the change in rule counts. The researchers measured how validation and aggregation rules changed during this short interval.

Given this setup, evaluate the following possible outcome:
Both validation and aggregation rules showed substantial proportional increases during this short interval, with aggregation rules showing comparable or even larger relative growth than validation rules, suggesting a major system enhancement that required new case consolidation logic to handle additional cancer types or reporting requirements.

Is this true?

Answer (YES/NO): NO